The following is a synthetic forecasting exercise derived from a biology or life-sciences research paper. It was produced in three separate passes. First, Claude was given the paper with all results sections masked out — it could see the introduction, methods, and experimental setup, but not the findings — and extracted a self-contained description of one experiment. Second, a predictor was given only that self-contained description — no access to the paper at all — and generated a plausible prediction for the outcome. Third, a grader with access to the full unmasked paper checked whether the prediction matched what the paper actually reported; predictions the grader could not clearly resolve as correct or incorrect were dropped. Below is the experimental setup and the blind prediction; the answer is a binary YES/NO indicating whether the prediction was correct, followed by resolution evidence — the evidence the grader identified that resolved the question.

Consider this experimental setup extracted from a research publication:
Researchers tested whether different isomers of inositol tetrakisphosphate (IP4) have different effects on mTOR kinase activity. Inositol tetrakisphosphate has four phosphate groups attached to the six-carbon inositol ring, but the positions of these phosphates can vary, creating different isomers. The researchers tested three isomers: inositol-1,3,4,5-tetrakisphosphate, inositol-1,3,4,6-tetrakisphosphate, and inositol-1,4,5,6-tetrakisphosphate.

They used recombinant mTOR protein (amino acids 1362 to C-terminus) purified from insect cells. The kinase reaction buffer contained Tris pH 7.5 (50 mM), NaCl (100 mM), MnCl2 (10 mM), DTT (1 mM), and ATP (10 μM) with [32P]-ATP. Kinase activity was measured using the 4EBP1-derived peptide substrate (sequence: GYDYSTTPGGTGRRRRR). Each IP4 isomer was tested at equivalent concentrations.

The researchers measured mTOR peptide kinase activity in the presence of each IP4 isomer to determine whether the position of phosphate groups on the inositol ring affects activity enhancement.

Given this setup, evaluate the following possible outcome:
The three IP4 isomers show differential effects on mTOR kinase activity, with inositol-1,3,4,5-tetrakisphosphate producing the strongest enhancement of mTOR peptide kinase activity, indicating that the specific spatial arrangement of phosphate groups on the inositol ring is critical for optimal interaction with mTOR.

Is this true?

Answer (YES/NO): NO